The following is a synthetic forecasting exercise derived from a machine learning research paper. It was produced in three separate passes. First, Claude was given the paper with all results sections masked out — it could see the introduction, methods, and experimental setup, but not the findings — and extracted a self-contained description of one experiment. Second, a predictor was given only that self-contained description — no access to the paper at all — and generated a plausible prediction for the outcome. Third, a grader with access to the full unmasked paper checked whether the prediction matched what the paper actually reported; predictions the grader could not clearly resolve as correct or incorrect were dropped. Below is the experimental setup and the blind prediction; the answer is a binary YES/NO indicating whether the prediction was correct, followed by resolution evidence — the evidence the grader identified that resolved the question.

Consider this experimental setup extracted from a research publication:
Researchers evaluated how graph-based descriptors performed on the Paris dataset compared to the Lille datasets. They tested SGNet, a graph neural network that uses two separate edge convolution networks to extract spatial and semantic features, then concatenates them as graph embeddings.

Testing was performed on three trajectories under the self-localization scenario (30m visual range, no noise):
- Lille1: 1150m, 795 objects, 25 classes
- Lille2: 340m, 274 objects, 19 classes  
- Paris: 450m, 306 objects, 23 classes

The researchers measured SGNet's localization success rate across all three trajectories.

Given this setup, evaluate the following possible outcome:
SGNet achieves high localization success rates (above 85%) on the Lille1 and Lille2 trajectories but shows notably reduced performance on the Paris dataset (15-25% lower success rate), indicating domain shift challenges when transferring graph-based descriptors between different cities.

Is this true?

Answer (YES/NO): NO